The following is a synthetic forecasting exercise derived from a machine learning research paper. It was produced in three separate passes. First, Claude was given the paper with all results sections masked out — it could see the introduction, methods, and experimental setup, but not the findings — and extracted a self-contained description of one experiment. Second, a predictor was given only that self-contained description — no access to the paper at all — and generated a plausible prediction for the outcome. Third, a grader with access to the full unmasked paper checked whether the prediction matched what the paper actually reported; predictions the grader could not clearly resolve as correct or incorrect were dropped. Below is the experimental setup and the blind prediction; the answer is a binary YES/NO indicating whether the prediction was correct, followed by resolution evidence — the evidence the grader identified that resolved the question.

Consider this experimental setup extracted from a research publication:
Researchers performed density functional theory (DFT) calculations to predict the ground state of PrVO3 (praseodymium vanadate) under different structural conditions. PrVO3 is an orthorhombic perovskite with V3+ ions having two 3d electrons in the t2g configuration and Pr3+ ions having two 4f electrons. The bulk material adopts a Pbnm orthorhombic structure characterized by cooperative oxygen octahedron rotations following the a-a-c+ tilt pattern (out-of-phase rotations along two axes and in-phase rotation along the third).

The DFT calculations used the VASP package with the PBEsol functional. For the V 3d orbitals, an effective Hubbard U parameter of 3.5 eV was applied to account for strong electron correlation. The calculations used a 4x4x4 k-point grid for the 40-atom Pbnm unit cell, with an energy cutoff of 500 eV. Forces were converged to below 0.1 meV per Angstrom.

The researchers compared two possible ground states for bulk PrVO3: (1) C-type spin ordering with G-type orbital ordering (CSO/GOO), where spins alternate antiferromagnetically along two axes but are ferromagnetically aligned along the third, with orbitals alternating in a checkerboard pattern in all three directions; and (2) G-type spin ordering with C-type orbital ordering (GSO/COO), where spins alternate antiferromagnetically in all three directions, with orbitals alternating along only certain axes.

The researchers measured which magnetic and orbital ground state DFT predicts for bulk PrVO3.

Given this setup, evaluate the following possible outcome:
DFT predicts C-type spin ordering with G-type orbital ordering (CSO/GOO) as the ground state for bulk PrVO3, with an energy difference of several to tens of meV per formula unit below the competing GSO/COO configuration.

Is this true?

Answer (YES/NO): YES